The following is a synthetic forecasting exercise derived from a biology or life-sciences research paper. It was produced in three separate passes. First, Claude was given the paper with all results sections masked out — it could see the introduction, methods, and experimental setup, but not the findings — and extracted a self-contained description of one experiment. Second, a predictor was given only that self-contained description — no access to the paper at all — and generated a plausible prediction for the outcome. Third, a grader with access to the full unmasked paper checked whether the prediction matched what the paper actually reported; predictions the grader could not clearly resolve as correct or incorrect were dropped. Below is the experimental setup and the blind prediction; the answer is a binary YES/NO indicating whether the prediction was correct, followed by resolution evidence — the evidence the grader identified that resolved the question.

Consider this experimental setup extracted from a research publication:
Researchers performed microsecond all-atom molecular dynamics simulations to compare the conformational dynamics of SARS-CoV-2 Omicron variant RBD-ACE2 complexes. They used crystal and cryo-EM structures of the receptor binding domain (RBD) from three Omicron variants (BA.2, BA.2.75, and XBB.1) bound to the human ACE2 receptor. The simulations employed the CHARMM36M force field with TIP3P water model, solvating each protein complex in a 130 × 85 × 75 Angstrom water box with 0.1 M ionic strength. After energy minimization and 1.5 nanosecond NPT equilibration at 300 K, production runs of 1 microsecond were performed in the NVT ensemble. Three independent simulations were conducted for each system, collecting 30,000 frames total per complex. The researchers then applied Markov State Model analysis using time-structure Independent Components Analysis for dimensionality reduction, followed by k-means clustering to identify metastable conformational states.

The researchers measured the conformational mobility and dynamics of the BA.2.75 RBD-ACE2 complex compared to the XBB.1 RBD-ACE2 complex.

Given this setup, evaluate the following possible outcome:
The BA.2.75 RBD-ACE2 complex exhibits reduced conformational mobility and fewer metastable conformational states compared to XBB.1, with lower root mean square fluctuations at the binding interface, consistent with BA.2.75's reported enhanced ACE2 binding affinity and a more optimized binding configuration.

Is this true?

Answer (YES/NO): YES